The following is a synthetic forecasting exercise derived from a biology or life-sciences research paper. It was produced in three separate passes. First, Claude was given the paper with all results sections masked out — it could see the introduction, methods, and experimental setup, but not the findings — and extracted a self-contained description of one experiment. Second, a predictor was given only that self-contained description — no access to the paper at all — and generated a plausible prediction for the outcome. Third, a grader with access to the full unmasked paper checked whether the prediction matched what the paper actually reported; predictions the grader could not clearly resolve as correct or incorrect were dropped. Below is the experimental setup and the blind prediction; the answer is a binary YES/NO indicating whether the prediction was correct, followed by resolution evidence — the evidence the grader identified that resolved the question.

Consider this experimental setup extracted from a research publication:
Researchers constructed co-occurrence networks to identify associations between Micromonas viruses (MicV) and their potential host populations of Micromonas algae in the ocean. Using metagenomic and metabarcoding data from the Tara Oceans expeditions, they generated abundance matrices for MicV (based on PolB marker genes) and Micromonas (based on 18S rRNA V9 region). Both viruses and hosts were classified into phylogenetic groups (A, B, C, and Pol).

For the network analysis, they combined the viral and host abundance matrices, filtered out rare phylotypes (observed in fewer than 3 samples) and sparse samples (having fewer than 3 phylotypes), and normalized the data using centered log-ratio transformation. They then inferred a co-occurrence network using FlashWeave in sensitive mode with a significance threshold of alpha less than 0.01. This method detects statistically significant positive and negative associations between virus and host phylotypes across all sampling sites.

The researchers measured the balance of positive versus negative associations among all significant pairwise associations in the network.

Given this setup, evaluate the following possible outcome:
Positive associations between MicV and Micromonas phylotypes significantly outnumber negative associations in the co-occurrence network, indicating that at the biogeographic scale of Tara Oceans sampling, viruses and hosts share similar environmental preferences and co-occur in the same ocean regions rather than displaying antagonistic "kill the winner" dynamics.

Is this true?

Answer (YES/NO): YES